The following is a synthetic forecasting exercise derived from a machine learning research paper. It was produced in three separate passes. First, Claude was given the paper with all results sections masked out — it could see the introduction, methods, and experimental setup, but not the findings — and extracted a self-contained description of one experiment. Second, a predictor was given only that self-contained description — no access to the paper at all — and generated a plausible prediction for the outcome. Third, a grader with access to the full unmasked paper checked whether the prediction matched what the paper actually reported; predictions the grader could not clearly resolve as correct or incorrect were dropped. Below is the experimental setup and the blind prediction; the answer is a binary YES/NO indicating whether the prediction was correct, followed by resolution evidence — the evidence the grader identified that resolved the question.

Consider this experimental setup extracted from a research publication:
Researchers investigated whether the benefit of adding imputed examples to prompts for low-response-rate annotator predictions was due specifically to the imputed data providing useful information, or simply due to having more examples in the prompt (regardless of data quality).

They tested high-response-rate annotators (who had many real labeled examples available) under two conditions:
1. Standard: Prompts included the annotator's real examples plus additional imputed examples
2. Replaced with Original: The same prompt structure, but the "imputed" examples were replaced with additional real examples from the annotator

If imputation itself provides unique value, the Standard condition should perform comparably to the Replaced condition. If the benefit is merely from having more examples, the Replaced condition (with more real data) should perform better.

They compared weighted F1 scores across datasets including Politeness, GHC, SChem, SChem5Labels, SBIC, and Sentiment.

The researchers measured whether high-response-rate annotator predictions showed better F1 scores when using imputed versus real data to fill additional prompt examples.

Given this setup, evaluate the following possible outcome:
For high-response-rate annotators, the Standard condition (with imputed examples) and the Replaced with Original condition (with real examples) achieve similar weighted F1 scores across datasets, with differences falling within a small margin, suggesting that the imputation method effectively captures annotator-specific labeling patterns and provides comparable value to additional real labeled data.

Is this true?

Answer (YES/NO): NO